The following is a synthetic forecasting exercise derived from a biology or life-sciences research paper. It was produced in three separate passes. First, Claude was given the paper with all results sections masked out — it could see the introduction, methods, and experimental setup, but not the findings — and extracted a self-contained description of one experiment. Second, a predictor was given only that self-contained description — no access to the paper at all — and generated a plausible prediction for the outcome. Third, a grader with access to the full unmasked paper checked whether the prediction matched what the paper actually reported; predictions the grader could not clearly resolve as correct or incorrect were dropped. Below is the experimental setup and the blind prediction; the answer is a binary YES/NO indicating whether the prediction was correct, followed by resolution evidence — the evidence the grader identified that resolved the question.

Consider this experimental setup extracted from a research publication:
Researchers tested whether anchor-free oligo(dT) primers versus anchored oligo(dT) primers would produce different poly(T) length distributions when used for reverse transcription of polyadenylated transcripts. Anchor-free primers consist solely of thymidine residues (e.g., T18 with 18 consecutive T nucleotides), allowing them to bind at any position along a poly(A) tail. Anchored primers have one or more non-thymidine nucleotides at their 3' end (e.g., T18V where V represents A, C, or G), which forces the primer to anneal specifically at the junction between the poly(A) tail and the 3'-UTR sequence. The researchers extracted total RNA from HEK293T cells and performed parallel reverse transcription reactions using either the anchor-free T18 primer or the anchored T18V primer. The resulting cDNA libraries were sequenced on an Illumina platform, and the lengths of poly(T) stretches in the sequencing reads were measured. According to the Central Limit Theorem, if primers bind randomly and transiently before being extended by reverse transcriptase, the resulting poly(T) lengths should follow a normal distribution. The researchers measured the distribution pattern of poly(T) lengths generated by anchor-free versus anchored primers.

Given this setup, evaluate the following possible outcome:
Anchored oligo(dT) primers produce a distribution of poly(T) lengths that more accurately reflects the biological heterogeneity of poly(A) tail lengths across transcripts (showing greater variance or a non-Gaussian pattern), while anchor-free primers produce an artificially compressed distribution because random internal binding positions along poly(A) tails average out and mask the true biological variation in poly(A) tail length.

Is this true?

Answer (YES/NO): NO